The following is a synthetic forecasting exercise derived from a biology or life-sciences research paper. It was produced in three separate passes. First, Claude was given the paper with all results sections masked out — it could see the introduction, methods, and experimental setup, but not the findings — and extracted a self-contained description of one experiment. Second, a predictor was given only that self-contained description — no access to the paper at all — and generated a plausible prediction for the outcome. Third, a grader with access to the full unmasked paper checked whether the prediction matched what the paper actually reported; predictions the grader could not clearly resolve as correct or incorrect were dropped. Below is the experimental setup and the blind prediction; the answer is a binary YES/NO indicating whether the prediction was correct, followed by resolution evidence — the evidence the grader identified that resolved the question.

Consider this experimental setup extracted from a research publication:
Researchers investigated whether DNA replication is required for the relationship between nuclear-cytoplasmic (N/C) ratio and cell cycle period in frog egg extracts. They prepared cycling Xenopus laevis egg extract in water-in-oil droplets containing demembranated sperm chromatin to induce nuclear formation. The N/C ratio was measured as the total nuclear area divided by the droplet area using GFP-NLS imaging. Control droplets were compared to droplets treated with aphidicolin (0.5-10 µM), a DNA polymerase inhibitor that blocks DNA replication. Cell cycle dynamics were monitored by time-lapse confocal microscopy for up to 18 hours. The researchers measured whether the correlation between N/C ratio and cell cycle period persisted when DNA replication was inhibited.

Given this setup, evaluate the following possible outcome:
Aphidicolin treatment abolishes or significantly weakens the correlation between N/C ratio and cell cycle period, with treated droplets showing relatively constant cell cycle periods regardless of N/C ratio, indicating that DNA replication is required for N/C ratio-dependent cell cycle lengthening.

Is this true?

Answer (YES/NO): NO